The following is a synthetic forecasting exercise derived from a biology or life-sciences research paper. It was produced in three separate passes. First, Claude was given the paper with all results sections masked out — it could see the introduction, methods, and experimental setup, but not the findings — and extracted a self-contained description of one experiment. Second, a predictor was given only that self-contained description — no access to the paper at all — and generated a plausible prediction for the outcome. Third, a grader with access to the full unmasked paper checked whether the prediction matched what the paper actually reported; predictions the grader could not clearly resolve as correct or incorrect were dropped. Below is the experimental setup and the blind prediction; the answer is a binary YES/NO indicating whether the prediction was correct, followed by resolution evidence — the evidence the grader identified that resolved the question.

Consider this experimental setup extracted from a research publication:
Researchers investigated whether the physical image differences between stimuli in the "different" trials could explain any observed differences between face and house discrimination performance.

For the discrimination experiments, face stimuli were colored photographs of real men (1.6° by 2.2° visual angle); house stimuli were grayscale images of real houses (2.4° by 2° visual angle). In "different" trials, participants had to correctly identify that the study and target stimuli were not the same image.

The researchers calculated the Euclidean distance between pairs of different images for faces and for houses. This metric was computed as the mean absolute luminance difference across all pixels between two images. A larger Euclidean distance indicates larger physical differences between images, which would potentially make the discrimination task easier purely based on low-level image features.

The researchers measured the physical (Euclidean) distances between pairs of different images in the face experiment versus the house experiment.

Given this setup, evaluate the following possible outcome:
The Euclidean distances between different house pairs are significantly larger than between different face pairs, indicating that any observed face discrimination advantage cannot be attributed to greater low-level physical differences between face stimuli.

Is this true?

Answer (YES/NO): YES